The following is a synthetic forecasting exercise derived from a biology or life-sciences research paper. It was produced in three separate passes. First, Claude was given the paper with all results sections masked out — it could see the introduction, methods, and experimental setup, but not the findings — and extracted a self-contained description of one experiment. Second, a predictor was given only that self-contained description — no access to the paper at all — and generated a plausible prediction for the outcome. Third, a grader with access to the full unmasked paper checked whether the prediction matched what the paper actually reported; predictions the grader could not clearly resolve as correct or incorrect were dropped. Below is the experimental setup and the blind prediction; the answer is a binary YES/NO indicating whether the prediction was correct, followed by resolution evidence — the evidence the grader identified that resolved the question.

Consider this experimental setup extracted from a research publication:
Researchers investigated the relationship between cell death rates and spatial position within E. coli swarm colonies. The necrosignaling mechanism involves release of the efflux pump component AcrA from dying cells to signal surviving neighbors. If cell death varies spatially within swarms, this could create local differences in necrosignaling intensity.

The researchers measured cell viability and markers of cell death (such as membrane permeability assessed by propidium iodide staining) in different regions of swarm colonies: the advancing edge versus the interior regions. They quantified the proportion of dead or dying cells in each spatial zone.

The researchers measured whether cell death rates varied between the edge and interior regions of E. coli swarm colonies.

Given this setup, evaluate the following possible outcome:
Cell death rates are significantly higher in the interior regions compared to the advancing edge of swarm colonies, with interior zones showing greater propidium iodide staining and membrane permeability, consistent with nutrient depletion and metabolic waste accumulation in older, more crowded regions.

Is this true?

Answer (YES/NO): NO